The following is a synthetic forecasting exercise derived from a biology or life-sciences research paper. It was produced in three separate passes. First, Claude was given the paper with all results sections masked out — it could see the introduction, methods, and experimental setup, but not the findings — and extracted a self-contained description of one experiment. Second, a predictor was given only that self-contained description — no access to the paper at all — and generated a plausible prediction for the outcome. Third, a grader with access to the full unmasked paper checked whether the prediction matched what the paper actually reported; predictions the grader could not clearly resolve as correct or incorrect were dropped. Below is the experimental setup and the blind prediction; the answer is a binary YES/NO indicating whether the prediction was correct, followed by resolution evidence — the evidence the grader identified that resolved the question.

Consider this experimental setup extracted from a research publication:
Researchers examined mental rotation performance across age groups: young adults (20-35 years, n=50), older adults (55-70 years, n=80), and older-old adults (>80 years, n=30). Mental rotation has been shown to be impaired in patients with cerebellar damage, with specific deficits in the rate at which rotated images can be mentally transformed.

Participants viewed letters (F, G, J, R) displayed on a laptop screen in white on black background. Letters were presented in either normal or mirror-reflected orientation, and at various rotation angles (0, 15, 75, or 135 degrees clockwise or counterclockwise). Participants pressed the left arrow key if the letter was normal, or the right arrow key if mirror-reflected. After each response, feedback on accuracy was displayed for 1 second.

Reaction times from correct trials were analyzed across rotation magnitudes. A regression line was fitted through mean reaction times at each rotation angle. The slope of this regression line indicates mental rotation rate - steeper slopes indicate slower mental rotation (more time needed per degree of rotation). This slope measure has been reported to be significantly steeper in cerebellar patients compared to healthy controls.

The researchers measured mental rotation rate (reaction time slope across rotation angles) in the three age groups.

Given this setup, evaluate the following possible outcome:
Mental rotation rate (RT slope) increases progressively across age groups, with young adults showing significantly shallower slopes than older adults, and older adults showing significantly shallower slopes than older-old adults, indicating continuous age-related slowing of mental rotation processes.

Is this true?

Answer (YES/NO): NO